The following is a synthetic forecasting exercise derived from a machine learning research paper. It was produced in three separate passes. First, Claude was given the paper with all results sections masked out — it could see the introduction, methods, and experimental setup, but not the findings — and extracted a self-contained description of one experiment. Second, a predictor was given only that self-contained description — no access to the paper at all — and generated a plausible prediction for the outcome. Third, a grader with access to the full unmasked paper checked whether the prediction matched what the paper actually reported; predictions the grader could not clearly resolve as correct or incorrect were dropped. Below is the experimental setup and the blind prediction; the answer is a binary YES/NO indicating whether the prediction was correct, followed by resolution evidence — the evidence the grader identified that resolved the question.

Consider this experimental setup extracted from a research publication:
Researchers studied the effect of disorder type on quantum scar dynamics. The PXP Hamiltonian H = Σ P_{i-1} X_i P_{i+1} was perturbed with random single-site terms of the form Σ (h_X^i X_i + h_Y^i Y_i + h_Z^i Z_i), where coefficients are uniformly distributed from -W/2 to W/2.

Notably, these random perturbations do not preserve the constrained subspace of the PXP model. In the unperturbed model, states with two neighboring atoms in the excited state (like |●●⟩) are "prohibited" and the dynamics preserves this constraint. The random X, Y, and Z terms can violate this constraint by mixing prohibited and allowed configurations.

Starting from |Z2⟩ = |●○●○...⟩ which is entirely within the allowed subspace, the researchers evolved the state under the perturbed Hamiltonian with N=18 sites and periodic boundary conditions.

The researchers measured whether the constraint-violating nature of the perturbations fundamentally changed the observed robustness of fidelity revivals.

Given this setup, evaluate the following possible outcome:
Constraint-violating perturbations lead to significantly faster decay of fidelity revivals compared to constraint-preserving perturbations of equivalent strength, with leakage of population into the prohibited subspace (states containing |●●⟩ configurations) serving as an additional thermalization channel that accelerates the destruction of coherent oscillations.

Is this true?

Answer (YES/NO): NO